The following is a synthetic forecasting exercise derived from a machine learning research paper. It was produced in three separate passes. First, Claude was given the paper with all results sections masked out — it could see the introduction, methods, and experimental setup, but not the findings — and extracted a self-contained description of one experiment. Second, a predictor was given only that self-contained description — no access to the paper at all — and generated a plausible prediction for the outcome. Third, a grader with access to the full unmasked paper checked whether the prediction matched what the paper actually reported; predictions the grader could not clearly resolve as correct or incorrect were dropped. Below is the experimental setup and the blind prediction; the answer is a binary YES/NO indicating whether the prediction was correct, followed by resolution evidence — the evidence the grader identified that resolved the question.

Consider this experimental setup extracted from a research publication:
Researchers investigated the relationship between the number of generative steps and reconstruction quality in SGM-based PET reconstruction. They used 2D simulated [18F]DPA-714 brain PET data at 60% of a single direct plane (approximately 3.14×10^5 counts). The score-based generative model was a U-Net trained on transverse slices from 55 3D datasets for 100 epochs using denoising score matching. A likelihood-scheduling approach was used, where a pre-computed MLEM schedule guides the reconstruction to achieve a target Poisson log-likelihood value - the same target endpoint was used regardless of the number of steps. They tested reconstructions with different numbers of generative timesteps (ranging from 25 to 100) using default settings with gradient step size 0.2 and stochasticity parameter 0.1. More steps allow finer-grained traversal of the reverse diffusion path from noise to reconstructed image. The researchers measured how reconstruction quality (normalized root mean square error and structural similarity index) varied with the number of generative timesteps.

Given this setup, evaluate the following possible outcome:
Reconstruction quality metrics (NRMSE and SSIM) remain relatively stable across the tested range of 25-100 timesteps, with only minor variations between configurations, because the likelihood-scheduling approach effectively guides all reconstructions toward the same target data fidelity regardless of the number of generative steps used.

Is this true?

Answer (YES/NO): YES